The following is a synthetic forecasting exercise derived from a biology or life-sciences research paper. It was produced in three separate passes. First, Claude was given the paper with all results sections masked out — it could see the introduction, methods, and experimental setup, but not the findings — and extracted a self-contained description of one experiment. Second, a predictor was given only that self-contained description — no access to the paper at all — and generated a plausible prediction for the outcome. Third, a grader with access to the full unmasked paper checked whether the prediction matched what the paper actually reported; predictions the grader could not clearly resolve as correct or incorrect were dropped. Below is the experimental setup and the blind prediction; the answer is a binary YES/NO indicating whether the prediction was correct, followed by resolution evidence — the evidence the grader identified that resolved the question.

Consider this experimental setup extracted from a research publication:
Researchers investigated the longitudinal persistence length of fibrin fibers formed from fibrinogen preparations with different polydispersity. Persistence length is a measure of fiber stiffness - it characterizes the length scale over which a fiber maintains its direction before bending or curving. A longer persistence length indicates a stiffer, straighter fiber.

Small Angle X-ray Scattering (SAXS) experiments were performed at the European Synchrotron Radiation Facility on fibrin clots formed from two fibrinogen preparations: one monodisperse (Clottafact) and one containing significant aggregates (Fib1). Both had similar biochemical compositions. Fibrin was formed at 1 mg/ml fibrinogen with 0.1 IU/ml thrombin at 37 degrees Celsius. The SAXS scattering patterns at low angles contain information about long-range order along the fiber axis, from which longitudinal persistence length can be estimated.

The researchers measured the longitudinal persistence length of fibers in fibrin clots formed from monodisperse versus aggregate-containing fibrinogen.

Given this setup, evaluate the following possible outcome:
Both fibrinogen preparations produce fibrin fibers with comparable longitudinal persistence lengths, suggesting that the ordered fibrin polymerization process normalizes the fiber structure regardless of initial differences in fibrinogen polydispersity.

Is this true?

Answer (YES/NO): NO